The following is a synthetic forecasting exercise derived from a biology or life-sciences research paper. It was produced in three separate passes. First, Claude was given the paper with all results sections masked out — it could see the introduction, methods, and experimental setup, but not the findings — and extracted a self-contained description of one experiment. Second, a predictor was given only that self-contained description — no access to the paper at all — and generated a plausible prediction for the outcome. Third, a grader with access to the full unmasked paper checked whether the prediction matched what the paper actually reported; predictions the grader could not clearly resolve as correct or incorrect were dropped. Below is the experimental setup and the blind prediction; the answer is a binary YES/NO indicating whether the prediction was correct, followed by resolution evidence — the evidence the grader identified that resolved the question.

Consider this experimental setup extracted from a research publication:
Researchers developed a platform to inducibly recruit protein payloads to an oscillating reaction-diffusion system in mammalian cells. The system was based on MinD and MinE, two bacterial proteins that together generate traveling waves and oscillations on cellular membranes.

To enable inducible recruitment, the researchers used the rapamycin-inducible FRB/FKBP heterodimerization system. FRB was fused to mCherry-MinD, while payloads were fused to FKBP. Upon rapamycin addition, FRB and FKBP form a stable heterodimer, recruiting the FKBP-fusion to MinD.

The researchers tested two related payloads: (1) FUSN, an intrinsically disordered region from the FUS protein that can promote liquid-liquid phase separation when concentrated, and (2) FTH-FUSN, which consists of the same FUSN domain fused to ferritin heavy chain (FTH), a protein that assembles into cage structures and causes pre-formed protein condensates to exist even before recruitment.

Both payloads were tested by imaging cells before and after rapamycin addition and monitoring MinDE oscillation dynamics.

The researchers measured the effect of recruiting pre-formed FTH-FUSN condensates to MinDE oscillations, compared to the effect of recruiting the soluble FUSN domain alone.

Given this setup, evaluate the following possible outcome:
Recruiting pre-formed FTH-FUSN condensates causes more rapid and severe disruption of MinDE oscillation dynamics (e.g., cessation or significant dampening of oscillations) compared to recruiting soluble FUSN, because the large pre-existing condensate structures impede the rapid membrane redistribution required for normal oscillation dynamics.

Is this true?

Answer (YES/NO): YES